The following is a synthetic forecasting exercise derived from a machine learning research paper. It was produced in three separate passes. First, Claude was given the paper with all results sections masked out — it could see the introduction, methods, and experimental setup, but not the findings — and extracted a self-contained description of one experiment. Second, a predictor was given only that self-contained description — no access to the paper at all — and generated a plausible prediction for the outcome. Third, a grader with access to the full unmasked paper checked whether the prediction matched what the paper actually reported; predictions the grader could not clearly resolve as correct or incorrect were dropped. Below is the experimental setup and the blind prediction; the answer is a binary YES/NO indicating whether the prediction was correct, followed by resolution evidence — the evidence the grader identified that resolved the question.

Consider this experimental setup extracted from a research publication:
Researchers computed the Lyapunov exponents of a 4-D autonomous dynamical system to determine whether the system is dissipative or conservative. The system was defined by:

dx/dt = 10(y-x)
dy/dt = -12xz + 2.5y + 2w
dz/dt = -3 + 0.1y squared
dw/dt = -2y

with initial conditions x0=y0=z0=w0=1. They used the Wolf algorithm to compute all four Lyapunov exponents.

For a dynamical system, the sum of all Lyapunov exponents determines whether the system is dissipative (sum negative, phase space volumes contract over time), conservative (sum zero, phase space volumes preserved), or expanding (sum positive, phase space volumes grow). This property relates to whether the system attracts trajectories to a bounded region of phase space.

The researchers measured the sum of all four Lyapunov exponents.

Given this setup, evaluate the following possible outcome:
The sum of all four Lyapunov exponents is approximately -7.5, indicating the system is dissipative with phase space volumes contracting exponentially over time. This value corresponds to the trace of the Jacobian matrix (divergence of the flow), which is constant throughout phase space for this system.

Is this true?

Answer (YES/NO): YES